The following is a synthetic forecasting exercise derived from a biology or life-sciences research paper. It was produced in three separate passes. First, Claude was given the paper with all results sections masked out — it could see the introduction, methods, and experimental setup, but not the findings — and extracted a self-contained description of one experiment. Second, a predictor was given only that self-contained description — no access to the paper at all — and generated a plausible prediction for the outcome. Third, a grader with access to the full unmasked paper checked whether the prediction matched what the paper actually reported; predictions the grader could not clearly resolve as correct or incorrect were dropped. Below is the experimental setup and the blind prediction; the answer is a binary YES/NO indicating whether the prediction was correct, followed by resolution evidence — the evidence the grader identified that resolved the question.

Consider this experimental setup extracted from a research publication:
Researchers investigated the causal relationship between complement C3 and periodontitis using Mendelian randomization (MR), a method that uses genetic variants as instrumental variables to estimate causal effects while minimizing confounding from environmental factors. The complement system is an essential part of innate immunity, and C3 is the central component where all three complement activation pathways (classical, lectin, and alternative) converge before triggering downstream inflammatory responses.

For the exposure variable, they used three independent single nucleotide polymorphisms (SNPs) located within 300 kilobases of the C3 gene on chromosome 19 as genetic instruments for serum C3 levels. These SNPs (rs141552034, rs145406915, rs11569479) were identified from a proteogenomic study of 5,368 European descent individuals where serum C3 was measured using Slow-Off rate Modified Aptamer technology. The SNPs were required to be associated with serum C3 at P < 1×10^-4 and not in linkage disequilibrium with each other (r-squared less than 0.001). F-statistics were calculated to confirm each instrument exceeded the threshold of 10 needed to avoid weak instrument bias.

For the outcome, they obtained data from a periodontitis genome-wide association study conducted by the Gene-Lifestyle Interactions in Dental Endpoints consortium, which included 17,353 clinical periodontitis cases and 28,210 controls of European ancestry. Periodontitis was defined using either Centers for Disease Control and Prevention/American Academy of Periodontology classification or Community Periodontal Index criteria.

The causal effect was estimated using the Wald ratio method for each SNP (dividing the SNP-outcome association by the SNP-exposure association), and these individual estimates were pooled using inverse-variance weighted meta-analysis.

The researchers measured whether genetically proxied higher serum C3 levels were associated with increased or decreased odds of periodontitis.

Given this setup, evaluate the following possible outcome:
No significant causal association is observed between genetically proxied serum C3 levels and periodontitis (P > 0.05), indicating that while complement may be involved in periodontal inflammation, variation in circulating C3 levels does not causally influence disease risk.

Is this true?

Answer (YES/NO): NO